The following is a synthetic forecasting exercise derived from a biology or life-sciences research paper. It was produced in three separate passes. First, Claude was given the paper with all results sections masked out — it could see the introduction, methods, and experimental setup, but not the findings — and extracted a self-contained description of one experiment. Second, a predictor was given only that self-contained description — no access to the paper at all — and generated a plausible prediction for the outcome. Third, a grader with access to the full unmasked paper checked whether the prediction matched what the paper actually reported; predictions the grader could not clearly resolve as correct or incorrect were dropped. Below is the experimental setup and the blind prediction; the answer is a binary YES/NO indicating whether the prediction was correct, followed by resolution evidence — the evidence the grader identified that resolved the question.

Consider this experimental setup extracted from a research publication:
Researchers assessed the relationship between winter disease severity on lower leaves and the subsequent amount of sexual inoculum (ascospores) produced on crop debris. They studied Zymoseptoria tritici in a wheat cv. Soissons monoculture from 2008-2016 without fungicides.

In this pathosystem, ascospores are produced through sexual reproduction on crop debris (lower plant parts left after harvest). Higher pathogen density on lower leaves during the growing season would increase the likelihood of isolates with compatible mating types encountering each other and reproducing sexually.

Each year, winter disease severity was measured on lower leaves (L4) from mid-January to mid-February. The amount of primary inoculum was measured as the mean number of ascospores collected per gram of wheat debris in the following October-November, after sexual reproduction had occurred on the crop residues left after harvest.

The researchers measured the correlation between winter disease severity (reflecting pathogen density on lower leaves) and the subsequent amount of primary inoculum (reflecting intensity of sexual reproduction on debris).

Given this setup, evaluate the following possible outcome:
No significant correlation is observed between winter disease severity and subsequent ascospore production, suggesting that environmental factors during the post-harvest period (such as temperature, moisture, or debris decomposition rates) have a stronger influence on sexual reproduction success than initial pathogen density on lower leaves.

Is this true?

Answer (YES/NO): NO